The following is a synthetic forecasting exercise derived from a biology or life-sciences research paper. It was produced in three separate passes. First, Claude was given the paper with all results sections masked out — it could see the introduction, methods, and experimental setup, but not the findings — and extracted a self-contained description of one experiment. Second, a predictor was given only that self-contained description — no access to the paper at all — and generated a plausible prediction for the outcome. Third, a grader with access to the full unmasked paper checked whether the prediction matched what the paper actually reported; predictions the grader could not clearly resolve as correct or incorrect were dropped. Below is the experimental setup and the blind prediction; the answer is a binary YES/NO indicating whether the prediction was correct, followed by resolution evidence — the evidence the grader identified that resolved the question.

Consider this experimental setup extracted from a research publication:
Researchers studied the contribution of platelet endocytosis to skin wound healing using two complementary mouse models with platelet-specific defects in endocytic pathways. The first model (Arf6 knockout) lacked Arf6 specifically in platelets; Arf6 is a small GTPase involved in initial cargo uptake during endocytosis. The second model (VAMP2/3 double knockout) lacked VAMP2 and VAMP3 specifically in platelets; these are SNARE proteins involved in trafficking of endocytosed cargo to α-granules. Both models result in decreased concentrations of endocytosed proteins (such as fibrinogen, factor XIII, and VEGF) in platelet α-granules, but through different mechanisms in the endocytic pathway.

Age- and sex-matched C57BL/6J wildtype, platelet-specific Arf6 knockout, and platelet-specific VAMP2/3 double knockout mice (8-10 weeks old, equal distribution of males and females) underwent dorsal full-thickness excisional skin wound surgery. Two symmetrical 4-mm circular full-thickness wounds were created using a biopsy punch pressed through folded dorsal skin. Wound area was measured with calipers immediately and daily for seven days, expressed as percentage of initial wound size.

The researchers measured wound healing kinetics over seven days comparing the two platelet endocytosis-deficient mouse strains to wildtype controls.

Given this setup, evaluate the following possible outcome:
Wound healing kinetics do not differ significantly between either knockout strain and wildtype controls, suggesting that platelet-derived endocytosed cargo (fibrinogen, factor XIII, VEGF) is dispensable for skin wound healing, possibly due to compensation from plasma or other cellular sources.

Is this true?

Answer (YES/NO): NO